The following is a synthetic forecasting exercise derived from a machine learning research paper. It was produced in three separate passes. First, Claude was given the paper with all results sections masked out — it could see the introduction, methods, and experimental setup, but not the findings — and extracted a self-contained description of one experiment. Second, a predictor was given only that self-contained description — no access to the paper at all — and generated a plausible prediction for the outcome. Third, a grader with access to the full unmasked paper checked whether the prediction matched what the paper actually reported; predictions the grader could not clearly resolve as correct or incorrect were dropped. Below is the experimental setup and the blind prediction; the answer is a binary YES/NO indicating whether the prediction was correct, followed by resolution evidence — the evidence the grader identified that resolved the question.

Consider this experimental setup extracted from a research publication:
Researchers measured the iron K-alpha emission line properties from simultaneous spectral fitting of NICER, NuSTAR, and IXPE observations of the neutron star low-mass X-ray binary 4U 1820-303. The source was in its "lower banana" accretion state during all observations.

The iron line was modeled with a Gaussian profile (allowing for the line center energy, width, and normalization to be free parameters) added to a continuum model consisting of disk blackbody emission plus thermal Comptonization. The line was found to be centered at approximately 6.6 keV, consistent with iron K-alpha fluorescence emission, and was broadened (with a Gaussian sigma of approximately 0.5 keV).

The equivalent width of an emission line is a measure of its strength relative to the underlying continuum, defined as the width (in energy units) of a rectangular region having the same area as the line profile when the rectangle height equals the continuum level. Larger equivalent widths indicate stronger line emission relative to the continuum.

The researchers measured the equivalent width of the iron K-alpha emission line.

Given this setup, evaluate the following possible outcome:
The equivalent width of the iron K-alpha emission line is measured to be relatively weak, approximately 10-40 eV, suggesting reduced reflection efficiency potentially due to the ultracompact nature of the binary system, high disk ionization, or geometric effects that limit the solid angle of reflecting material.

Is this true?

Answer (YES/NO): YES